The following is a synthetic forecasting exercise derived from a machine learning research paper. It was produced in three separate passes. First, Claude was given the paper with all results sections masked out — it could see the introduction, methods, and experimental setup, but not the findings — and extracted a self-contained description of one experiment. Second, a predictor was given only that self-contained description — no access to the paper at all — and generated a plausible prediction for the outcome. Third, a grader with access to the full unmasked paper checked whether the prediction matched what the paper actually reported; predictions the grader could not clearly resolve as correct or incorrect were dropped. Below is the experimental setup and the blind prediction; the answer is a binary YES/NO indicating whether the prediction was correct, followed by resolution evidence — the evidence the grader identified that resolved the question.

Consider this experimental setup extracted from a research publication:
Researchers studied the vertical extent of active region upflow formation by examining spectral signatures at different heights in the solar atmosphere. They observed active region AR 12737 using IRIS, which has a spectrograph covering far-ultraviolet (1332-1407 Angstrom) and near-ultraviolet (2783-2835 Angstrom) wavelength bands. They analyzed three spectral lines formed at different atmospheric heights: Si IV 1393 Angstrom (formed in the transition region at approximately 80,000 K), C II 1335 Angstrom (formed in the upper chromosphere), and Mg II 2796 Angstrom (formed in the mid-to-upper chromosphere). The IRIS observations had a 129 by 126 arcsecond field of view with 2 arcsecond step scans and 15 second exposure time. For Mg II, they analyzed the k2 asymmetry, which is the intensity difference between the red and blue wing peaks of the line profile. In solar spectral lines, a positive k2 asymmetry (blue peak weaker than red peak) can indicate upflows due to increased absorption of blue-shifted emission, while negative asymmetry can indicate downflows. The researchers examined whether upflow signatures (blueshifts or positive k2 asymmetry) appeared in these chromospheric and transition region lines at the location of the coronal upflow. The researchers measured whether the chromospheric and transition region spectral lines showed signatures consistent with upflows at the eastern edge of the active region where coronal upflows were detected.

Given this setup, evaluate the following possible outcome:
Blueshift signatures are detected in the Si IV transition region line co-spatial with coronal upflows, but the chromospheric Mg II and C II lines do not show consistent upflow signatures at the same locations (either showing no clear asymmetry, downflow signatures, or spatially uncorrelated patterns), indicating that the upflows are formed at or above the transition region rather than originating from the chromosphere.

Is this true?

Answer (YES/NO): NO